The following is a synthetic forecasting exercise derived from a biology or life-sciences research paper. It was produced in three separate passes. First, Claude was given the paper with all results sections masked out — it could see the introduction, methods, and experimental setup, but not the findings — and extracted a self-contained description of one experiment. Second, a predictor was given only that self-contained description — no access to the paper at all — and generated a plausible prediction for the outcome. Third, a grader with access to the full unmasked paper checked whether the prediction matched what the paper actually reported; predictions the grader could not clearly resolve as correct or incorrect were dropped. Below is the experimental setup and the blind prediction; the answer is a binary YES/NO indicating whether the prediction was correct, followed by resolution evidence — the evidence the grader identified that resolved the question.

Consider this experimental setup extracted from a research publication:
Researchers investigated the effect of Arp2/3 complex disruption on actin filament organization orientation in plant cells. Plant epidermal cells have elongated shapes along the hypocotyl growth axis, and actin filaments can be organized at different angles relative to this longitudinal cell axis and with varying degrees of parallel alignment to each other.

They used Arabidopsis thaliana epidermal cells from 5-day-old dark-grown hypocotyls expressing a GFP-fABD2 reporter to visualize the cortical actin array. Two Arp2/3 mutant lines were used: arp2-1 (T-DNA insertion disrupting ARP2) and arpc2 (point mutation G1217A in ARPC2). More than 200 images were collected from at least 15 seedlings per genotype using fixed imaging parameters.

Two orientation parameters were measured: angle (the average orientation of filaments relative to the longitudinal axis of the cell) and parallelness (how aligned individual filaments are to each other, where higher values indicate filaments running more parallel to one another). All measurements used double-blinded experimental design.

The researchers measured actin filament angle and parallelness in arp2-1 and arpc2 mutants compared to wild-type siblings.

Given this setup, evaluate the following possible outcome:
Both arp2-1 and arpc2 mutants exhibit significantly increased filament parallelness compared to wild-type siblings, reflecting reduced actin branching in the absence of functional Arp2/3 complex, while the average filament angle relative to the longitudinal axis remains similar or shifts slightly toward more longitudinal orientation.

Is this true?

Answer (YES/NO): NO